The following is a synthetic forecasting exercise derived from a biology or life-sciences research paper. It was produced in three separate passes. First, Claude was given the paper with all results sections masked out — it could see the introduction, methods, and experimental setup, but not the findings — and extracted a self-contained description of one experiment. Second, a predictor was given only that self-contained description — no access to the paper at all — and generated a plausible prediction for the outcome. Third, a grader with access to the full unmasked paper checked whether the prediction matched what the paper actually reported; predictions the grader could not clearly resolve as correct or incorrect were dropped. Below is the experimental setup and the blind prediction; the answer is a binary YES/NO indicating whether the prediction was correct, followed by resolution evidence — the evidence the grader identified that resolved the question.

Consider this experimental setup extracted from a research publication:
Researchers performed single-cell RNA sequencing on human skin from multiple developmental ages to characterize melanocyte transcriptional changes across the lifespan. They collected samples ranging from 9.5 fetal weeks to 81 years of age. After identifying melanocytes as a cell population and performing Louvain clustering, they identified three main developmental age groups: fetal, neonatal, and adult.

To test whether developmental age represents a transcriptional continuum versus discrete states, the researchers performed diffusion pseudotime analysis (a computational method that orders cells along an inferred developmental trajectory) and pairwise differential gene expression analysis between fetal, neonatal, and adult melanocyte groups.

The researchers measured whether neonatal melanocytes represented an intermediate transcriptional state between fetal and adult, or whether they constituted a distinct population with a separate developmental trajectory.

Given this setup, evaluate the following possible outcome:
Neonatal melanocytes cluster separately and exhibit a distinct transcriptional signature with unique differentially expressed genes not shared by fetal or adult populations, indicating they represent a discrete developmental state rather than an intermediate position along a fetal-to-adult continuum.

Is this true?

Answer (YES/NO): NO